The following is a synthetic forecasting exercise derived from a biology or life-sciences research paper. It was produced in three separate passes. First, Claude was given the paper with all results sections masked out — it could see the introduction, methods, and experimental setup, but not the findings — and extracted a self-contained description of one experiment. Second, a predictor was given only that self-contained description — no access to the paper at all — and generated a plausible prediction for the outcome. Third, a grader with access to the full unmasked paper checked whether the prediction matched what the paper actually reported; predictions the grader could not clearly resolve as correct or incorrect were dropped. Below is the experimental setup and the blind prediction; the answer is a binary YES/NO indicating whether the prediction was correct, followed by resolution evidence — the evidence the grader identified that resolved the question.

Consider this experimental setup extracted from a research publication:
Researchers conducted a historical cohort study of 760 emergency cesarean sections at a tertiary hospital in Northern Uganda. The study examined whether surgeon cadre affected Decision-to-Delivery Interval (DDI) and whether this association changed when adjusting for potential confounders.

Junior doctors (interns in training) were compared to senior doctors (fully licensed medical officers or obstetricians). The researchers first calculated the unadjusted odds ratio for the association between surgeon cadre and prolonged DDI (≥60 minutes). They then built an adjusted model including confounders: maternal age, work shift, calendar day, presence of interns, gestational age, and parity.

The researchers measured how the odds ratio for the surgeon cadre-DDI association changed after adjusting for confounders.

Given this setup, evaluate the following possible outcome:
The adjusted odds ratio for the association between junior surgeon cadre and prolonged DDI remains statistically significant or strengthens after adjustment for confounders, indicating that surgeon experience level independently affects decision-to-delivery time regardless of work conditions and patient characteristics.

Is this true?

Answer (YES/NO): YES